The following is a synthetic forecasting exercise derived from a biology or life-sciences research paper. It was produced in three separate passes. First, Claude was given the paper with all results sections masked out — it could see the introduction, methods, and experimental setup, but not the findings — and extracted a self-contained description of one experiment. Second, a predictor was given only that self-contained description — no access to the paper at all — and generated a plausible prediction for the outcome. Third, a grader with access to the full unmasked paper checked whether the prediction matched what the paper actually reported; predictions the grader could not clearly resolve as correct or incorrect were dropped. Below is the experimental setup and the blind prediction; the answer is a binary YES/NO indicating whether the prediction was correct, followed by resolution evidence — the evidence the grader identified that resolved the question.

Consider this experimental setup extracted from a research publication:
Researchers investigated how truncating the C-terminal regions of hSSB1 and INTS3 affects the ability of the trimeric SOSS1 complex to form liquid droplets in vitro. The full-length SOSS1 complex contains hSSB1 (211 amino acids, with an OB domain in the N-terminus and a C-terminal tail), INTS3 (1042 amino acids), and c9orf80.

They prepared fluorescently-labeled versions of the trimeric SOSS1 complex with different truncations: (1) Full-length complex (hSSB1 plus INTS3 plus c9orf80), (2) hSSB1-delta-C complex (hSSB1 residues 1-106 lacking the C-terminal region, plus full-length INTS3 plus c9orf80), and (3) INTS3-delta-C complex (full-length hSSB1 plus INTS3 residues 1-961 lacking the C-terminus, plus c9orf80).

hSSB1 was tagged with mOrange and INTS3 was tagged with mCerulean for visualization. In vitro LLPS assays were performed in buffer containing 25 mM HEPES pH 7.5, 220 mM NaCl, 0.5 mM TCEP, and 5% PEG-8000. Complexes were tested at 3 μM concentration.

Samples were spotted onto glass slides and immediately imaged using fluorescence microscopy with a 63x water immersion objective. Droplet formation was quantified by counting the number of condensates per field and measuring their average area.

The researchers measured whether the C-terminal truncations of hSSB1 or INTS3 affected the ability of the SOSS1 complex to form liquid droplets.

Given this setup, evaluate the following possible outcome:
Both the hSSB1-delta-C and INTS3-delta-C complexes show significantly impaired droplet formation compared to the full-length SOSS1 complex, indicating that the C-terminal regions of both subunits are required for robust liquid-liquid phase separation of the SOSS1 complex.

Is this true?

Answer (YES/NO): NO